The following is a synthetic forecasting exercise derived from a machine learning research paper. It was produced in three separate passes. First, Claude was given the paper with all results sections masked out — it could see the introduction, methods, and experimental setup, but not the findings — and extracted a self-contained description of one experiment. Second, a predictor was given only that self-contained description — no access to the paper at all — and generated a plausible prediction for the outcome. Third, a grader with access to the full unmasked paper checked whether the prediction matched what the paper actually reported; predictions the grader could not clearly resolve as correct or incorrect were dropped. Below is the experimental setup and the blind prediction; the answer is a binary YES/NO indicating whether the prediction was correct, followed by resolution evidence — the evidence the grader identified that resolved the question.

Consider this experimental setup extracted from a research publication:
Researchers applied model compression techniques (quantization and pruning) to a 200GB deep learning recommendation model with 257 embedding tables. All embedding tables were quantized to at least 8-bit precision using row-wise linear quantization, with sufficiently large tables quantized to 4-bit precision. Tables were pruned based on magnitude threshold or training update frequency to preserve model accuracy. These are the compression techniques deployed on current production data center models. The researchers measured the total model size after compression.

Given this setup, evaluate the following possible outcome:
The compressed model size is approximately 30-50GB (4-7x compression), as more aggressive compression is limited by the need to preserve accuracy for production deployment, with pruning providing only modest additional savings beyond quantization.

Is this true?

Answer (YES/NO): YES